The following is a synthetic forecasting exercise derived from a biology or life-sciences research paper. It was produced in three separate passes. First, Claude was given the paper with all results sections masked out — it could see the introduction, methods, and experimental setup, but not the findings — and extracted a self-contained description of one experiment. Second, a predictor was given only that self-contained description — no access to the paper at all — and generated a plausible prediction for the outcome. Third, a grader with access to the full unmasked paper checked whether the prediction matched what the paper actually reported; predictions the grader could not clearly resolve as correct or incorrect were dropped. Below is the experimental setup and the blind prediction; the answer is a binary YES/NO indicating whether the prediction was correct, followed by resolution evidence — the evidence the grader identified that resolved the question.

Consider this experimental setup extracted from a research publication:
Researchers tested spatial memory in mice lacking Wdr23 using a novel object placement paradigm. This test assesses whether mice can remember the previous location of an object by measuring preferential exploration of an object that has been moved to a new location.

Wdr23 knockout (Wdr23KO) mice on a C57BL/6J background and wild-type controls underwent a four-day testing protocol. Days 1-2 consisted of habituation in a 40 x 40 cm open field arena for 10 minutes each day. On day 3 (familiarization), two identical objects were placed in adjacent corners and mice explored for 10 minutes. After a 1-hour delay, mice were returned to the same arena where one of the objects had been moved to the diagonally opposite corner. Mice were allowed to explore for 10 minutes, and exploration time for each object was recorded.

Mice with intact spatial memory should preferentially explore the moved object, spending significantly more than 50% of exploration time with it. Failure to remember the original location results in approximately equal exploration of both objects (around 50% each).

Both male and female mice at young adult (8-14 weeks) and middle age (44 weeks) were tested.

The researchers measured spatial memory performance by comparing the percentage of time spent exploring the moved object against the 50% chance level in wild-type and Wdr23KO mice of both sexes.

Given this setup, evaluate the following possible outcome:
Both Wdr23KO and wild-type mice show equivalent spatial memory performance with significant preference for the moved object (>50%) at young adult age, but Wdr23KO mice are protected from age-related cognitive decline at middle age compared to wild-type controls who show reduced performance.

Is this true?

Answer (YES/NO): NO